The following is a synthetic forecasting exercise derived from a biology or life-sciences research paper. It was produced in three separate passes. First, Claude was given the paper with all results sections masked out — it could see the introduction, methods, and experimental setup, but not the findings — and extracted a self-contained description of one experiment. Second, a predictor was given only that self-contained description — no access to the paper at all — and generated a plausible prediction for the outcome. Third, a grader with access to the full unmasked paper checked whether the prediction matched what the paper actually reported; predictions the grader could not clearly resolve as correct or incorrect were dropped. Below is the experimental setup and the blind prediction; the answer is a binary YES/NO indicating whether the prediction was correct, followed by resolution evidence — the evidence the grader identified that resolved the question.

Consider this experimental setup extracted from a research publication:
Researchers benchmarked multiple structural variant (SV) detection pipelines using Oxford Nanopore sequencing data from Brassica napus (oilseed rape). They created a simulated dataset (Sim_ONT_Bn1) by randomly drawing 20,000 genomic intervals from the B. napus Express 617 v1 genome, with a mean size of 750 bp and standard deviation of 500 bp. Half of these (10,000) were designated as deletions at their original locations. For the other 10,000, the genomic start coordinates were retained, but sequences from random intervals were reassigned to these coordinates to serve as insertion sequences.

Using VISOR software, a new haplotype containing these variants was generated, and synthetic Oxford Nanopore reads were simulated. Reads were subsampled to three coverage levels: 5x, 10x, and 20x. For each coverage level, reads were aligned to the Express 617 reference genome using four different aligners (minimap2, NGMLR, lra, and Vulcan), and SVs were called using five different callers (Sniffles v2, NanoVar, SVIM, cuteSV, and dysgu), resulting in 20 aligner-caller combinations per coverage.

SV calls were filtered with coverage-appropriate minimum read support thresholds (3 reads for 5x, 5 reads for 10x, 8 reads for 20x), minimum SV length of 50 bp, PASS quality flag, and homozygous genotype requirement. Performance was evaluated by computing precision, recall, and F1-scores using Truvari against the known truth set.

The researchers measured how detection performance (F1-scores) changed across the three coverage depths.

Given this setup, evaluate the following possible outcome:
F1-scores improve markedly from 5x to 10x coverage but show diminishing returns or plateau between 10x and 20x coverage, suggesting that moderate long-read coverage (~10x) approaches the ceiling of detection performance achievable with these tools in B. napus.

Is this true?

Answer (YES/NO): YES